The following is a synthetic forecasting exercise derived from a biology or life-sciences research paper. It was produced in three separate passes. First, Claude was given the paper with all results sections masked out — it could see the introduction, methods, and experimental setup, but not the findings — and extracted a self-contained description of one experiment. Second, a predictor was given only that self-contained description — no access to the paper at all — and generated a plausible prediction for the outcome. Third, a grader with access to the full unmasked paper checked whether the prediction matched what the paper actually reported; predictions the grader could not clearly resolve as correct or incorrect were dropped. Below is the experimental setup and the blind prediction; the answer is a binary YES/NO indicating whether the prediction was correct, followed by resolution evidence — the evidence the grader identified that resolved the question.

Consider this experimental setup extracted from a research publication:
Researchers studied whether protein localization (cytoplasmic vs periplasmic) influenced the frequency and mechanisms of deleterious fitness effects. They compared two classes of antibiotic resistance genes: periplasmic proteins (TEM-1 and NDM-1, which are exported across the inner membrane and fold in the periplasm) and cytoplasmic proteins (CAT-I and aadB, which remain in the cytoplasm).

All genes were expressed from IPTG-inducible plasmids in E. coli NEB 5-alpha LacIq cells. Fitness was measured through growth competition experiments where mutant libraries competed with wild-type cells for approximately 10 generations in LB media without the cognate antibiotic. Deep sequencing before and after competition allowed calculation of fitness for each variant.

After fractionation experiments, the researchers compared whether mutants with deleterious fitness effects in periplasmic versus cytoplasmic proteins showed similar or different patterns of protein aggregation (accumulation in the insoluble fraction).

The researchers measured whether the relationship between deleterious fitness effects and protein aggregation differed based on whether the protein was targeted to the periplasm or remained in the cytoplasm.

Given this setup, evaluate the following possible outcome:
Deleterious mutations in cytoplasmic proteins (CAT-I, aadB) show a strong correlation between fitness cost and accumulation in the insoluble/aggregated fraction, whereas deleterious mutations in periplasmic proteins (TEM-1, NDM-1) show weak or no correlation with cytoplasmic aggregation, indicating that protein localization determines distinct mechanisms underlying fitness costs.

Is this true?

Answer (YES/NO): NO